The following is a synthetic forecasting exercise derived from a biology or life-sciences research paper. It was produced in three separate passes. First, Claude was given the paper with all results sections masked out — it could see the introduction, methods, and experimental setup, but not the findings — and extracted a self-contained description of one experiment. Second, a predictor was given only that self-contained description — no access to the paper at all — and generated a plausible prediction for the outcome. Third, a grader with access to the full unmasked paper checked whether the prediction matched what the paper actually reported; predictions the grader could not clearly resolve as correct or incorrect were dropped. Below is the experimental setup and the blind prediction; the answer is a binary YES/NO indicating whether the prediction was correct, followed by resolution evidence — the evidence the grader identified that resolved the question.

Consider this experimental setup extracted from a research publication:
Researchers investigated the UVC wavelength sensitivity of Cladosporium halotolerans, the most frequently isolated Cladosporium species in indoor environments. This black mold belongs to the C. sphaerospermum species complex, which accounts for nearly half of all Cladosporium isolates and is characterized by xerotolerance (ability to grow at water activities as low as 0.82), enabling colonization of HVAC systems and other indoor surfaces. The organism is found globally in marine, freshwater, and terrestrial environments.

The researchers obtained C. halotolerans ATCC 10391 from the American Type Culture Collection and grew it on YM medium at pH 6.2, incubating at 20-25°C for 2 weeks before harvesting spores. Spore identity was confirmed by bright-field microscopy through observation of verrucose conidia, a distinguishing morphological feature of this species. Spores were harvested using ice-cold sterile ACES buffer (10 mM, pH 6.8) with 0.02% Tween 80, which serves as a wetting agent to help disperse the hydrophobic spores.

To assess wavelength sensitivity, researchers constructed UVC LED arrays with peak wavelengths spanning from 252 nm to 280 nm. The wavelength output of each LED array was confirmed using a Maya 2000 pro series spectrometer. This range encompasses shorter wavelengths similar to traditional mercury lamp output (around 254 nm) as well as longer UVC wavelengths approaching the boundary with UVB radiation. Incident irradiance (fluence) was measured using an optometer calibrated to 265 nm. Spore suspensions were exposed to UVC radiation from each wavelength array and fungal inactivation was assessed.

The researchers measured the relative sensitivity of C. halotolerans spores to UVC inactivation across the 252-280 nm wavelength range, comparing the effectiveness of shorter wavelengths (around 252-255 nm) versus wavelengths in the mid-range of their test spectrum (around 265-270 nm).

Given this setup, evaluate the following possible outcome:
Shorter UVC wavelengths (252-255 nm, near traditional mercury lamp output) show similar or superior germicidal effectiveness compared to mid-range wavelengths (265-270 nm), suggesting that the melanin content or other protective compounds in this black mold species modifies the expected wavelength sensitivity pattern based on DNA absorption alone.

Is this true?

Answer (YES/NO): NO